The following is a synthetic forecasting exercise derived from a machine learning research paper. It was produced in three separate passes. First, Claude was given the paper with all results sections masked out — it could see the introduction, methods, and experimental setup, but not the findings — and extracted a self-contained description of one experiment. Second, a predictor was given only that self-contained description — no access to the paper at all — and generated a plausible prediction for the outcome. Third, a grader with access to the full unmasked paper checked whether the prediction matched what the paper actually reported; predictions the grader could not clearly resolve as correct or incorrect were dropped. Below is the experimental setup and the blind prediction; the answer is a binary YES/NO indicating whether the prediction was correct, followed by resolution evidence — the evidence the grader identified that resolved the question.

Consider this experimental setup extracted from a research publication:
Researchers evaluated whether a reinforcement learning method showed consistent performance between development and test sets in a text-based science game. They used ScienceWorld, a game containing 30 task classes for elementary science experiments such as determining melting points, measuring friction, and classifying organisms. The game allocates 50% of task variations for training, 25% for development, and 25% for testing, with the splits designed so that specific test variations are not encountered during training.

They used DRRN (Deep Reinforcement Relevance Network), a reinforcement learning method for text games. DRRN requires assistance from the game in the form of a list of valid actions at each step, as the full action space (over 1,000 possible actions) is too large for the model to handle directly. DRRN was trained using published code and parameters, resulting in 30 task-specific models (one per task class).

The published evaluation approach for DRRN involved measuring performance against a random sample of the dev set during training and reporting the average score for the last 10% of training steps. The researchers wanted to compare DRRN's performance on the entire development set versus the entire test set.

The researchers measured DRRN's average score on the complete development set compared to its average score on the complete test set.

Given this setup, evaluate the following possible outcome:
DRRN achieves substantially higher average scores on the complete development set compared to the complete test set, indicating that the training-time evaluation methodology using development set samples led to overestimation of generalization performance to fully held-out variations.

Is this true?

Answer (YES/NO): NO